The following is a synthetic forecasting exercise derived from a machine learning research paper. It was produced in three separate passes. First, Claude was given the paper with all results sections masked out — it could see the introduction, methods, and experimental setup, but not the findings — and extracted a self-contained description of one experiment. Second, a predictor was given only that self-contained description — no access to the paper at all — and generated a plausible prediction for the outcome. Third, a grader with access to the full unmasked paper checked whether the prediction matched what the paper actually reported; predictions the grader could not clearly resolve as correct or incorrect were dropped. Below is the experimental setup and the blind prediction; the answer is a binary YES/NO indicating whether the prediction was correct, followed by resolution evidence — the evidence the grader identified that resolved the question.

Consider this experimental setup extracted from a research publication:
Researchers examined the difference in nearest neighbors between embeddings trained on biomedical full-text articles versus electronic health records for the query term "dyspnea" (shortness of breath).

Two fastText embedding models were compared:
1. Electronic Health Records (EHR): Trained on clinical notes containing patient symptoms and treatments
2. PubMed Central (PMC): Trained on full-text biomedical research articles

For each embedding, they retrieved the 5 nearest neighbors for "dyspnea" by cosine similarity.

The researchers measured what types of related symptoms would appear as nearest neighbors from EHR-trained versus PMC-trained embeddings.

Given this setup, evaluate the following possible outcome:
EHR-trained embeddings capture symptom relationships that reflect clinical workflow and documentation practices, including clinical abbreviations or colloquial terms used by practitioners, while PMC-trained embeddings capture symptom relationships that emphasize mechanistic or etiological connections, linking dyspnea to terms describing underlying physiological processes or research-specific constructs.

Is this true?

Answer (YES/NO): NO